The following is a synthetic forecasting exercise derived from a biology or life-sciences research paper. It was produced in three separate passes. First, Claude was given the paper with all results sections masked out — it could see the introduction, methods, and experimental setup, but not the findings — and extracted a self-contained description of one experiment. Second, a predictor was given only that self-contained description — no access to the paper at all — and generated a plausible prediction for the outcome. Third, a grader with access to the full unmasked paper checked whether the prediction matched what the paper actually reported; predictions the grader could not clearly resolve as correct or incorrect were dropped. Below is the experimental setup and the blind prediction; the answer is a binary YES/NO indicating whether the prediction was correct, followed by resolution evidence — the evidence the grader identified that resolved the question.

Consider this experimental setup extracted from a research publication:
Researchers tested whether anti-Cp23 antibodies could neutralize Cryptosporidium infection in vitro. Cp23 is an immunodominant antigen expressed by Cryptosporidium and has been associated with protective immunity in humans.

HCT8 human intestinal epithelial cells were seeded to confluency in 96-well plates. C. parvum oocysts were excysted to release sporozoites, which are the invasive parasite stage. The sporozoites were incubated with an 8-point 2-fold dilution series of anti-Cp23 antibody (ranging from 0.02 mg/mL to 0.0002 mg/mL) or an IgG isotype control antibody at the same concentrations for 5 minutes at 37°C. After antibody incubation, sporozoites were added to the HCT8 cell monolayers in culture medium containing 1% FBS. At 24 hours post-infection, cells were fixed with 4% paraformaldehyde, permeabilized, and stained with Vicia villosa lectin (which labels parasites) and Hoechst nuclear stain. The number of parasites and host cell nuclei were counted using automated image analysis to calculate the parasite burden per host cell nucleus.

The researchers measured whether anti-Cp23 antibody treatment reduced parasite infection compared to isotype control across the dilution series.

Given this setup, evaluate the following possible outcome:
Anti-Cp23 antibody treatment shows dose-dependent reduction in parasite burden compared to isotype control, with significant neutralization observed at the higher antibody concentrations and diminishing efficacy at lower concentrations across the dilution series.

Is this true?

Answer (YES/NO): NO